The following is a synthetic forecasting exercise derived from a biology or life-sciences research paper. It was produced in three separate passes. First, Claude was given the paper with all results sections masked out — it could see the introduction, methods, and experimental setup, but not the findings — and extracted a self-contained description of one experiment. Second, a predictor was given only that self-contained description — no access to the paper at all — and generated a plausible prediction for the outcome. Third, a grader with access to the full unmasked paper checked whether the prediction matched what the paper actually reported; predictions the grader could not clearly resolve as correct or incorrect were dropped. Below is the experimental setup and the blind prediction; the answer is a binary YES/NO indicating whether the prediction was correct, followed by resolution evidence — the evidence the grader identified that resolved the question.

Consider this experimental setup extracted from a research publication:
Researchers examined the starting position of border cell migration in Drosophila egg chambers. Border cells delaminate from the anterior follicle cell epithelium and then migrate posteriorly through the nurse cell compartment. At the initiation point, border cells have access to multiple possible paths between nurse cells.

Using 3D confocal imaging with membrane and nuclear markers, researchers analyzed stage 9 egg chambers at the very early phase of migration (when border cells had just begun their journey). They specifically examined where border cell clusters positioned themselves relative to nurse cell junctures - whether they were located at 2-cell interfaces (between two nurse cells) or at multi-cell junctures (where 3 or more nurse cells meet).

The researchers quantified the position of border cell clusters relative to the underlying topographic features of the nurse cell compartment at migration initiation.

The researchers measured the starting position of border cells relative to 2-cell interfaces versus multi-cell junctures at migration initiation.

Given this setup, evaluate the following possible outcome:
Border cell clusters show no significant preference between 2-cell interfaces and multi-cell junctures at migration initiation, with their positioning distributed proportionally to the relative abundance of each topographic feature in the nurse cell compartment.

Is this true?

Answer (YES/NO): NO